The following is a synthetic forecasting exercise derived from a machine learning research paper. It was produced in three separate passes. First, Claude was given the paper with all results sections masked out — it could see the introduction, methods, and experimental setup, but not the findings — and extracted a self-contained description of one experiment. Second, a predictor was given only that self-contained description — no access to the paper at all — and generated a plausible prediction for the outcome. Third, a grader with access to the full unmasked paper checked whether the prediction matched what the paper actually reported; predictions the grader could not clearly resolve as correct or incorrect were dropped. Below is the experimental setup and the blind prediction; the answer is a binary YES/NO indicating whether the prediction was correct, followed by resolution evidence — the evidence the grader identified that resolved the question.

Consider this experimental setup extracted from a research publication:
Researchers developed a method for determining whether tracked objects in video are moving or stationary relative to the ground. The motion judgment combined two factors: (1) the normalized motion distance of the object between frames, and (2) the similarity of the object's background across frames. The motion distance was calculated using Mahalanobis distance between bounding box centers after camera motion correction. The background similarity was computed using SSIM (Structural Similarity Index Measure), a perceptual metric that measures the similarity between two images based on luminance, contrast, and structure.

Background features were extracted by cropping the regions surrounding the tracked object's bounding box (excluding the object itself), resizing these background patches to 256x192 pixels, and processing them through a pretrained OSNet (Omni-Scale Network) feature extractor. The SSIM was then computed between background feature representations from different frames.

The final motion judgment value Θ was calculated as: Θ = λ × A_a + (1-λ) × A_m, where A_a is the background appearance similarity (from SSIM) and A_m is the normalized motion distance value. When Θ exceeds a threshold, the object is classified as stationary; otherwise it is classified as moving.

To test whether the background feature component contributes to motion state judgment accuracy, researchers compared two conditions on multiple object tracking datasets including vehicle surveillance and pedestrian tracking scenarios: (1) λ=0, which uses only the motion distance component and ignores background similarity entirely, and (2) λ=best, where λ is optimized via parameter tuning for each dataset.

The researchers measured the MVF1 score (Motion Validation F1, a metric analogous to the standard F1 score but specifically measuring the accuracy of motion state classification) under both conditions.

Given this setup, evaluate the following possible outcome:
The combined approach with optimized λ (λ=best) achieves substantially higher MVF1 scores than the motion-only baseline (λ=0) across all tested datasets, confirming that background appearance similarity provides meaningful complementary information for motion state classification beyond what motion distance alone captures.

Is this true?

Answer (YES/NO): NO